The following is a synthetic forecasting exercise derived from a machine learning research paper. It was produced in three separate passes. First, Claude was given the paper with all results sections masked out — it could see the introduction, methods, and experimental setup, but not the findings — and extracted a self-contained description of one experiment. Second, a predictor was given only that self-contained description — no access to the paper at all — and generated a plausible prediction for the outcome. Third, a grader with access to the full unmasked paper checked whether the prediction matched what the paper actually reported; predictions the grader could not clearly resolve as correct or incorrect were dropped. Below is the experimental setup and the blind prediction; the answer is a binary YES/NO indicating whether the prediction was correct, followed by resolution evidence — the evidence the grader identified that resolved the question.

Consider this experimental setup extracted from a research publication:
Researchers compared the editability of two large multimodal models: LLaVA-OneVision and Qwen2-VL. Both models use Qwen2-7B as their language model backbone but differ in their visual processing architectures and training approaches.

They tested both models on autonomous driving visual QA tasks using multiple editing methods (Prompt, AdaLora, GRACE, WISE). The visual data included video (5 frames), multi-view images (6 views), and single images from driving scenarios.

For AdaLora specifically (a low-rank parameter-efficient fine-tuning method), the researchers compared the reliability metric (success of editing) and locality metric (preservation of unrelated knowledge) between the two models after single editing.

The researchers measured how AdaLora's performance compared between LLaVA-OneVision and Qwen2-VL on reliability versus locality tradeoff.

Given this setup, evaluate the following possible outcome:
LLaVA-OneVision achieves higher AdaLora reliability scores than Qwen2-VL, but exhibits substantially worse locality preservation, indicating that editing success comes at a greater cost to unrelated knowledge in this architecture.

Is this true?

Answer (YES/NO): NO